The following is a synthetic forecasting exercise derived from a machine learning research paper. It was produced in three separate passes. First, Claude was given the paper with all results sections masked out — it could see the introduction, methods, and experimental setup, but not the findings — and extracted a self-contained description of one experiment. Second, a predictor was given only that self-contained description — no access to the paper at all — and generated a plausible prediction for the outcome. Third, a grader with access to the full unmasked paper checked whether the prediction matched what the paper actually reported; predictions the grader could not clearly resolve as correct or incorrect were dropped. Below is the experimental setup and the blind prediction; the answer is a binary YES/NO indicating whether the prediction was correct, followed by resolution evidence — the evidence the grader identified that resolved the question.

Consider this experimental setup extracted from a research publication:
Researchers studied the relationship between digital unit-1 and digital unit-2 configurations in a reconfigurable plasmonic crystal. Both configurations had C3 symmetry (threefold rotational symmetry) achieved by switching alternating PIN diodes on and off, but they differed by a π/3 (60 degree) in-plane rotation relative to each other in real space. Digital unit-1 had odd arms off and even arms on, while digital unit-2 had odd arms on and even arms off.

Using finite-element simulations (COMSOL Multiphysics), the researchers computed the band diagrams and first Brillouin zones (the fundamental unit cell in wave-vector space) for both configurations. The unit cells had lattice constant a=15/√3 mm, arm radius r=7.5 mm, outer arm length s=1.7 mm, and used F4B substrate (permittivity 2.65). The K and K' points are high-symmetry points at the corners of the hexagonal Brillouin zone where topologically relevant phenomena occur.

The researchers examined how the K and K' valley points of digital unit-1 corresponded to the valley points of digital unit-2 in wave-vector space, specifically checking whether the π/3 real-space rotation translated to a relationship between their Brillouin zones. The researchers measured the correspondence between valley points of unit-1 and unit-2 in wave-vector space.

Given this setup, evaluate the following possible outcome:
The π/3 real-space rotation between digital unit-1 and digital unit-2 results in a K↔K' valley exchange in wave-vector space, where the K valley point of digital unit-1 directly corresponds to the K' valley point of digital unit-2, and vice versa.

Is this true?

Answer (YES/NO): YES